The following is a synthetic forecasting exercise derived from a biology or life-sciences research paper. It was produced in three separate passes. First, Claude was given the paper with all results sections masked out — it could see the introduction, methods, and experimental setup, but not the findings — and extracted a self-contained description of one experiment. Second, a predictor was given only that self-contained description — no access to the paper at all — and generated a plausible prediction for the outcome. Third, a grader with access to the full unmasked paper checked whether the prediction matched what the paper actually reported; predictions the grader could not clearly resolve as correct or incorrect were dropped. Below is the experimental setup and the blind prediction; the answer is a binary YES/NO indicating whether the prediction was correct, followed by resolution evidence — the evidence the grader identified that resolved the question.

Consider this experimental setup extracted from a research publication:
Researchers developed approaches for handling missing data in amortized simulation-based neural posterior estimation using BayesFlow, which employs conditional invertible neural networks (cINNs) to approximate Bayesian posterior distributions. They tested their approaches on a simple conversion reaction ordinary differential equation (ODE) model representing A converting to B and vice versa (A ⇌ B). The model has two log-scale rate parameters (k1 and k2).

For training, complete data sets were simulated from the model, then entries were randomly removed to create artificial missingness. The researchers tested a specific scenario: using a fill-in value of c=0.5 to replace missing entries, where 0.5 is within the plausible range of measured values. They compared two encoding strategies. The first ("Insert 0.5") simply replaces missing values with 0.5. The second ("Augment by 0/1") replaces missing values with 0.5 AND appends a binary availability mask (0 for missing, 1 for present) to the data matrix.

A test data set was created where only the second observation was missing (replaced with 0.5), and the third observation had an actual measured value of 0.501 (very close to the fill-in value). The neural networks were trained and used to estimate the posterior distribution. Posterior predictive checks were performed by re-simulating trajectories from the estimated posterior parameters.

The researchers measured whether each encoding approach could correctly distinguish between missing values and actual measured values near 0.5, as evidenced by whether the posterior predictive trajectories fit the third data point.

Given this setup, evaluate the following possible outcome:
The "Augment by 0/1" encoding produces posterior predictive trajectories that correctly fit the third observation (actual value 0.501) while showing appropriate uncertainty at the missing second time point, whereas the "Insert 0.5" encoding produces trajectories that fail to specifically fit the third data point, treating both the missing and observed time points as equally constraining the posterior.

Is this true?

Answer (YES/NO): YES